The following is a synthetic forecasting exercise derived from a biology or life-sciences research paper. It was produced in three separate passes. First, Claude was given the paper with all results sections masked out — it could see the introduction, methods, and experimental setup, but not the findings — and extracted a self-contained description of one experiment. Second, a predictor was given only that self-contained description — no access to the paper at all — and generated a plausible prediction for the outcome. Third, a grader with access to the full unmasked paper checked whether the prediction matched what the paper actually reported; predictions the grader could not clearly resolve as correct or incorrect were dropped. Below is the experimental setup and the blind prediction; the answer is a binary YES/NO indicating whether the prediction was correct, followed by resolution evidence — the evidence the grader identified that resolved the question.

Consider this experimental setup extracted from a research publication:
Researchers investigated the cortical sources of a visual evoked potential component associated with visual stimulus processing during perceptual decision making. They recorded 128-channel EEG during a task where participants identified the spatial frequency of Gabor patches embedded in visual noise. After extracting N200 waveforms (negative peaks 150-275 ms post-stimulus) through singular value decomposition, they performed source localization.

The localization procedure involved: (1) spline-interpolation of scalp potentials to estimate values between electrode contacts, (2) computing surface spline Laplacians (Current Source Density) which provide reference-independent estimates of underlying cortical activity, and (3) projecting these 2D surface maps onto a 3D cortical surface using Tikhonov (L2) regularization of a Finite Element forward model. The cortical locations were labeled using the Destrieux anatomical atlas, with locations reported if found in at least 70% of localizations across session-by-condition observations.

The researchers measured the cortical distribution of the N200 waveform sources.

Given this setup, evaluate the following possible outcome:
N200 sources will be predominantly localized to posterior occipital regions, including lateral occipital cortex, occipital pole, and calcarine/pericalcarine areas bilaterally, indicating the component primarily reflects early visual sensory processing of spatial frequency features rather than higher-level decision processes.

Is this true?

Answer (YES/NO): NO